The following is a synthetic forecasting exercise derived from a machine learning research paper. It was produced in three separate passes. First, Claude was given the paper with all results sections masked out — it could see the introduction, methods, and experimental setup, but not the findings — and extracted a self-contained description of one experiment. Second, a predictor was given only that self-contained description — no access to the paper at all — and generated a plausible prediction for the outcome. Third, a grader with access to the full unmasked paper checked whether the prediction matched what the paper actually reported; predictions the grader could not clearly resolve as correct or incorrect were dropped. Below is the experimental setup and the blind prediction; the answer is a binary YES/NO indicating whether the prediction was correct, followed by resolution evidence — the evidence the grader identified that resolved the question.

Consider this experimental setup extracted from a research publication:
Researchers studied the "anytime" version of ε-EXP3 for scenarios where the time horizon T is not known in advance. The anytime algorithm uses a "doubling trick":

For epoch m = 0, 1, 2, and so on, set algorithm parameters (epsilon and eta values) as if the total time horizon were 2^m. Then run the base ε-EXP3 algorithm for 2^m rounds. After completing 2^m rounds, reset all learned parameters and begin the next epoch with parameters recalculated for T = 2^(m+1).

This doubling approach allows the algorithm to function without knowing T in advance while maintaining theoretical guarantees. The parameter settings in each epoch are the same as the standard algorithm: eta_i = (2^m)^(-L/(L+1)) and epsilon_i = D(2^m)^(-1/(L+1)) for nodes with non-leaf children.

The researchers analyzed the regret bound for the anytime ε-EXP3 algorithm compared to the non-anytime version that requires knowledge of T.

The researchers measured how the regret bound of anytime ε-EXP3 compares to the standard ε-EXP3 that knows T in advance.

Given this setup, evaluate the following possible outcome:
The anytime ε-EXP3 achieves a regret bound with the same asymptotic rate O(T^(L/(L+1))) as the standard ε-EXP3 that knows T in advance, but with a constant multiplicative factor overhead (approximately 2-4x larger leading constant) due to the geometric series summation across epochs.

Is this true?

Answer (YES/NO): NO